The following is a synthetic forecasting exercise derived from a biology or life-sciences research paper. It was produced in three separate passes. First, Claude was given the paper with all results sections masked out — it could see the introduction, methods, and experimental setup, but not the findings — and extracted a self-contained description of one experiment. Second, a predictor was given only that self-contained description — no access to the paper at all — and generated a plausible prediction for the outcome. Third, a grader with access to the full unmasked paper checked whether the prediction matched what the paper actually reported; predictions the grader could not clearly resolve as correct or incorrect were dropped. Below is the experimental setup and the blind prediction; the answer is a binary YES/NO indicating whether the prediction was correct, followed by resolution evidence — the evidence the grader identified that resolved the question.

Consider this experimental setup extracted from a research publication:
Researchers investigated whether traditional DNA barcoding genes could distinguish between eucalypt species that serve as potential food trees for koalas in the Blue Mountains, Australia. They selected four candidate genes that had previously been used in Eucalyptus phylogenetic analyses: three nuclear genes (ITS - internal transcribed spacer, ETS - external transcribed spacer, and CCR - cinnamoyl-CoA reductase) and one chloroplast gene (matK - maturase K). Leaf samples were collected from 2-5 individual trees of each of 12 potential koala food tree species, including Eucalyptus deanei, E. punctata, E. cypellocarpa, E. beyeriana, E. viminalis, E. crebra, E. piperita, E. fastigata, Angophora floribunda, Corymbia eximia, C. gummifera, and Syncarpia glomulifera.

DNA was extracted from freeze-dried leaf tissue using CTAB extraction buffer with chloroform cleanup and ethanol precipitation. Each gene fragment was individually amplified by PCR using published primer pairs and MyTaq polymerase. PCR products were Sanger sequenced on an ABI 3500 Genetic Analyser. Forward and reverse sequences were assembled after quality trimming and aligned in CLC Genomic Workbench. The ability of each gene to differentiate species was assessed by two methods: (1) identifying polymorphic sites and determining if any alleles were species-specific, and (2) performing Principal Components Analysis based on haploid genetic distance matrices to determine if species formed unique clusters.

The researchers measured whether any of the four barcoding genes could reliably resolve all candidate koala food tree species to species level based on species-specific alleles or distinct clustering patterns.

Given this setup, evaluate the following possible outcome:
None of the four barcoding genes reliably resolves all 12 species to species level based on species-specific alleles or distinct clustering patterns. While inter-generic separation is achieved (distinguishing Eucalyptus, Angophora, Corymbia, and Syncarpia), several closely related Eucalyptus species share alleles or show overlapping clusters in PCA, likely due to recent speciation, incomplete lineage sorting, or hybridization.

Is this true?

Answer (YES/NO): YES